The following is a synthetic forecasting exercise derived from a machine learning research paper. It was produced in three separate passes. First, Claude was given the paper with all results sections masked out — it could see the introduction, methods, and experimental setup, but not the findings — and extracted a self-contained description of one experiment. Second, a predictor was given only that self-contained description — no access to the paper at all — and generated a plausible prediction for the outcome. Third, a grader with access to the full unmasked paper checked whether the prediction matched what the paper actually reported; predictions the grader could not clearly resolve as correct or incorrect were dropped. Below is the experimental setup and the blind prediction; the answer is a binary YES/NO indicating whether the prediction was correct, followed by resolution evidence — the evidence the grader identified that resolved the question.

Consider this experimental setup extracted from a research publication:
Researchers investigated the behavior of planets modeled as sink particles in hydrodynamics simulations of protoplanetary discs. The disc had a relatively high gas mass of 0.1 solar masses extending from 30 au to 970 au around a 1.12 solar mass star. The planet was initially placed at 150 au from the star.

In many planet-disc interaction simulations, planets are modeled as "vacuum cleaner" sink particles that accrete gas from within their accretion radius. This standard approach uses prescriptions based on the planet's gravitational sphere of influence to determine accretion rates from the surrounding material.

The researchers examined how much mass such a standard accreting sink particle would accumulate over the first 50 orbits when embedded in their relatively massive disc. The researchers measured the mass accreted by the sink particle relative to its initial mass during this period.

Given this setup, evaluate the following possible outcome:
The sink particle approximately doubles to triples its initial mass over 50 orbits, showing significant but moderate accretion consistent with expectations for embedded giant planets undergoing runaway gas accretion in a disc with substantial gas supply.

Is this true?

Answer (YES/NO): NO